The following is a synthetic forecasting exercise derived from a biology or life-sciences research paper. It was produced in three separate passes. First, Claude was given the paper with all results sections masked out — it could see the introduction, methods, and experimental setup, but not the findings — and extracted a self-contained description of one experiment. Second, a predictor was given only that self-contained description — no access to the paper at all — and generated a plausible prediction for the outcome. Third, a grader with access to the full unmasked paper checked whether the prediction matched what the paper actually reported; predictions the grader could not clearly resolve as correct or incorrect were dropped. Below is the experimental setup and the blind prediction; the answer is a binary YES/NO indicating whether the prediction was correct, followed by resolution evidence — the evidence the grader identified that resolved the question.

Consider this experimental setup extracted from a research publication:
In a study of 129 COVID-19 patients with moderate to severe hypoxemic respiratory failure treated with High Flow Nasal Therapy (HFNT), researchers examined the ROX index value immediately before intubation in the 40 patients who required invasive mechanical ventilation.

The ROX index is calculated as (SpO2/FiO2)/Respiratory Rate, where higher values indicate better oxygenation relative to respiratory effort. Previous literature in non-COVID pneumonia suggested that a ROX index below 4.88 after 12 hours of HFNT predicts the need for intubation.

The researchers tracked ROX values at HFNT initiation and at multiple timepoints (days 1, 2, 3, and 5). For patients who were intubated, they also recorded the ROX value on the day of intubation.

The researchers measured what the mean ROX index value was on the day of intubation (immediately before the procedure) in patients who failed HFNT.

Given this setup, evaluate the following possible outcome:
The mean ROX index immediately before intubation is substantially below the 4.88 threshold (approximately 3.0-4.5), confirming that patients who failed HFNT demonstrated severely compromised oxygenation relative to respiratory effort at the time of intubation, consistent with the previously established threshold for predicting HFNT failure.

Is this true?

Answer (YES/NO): YES